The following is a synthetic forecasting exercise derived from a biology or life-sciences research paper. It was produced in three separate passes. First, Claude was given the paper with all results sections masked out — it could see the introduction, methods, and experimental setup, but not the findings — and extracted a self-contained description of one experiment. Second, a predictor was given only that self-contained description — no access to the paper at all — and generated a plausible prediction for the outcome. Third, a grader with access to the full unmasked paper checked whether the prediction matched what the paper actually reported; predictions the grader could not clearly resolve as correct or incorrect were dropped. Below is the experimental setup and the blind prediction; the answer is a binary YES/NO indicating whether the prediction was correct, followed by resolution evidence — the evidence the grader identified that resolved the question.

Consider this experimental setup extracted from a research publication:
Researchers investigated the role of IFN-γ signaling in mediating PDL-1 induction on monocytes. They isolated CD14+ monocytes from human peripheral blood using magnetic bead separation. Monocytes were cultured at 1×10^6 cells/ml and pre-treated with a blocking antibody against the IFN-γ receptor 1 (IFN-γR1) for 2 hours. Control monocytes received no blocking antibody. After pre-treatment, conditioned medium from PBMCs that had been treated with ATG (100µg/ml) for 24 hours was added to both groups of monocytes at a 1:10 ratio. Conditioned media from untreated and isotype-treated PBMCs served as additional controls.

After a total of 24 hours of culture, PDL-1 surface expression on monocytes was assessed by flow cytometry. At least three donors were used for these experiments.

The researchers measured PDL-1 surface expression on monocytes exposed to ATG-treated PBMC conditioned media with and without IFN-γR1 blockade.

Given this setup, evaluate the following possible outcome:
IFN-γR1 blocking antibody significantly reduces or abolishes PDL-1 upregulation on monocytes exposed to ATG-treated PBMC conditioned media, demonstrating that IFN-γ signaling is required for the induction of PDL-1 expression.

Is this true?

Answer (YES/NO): YES